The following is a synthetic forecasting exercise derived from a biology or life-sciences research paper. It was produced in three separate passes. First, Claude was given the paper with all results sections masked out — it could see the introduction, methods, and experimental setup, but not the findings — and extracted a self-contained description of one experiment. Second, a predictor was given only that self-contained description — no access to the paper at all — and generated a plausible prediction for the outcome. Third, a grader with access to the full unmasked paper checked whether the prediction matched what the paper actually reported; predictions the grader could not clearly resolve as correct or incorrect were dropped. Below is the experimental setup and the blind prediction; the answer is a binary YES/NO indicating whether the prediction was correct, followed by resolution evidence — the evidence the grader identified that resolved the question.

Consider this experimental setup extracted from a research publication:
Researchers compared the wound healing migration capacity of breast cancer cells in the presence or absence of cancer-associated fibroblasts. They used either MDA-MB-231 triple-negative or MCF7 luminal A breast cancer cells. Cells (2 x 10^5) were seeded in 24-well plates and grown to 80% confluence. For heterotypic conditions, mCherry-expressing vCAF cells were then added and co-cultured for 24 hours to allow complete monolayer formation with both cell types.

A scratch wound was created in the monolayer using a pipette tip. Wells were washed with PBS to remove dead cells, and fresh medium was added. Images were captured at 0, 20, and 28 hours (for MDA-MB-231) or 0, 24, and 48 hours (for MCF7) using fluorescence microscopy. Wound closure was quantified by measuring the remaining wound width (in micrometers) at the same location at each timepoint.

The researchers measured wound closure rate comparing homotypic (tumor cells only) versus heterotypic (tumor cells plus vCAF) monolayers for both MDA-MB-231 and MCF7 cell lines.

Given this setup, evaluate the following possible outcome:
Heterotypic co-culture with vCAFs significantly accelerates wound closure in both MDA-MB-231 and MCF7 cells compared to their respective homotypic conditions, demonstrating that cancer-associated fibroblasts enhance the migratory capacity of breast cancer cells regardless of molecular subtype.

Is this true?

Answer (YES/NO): NO